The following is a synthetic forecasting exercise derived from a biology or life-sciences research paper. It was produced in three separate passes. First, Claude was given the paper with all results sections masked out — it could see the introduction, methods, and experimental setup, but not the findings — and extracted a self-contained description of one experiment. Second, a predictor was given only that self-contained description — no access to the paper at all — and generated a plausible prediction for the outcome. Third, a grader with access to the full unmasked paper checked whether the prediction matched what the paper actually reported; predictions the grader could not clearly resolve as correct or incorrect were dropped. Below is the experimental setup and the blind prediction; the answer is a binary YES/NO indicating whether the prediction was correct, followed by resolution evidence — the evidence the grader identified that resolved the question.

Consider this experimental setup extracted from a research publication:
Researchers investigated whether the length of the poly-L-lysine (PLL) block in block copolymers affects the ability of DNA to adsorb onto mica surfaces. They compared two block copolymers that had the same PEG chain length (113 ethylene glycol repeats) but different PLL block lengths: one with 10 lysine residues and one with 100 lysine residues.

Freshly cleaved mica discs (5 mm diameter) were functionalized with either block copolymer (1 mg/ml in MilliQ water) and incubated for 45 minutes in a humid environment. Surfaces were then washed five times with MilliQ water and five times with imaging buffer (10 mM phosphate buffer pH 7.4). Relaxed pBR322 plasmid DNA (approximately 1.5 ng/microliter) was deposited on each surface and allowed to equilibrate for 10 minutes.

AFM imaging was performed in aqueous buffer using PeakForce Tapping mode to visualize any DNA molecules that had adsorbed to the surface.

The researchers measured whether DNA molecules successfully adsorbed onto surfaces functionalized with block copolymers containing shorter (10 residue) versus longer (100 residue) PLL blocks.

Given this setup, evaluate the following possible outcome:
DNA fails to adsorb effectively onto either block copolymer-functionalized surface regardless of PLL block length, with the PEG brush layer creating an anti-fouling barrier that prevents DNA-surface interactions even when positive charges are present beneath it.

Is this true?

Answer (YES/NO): NO